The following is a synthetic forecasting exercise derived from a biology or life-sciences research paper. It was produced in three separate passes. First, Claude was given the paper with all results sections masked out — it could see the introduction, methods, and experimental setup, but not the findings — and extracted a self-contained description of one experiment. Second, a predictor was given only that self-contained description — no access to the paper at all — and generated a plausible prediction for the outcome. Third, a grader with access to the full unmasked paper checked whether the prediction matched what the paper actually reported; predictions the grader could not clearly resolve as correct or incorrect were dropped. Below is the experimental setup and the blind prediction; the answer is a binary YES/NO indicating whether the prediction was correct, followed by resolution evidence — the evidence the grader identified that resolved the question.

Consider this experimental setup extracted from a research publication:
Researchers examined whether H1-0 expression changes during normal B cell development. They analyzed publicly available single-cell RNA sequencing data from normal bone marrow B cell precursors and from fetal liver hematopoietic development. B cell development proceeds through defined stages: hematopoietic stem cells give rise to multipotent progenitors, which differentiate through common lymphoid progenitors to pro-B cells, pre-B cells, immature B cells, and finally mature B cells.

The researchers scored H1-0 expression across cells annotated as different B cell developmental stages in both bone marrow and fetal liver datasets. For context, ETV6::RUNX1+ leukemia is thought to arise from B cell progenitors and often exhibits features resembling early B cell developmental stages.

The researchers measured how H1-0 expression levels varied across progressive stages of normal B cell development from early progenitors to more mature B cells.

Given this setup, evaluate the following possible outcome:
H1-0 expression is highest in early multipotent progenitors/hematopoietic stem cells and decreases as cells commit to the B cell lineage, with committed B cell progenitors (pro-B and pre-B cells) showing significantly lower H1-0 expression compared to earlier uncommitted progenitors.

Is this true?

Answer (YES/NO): YES